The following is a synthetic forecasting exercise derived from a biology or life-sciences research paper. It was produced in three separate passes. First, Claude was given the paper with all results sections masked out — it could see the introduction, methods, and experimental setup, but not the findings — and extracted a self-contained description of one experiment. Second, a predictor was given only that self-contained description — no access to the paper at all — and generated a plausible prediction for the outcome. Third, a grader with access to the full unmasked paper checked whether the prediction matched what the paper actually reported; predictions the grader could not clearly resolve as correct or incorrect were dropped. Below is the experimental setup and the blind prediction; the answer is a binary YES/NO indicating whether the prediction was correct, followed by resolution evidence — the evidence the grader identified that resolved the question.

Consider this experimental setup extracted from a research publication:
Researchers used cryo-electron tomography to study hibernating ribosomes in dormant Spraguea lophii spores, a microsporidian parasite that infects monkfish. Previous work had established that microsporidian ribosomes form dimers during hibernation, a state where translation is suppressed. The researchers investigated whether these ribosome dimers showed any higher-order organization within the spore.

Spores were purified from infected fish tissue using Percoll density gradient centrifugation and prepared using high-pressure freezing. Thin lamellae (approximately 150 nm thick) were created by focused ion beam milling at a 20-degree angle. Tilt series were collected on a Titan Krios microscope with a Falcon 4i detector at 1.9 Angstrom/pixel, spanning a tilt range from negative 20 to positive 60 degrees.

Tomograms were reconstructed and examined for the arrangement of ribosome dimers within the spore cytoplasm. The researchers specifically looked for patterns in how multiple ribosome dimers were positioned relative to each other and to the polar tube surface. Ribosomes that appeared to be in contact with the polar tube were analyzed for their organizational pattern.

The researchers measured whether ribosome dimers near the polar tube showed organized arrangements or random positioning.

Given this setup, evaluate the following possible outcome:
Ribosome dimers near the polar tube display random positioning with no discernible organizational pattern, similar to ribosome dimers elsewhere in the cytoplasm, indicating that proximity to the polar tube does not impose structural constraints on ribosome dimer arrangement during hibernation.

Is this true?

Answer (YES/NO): NO